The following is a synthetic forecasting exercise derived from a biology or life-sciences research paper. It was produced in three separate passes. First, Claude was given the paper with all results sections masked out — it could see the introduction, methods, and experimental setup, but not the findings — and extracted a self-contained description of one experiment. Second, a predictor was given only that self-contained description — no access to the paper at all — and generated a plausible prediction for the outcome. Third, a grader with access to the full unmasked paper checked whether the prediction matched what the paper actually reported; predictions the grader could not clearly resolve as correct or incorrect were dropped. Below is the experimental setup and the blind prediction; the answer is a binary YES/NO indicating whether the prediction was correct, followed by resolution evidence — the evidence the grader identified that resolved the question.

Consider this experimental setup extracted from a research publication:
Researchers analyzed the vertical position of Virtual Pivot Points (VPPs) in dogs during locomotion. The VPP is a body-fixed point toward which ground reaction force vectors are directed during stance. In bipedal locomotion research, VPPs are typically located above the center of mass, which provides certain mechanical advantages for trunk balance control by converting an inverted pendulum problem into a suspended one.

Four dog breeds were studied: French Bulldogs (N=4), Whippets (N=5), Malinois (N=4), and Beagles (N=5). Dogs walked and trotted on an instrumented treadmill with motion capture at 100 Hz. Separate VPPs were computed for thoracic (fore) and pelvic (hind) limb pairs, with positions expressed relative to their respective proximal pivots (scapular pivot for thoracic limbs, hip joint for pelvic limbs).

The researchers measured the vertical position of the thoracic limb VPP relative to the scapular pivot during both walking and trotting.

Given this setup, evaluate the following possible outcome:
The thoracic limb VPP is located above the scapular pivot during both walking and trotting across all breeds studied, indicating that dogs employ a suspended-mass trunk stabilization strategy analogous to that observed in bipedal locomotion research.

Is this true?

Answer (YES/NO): YES